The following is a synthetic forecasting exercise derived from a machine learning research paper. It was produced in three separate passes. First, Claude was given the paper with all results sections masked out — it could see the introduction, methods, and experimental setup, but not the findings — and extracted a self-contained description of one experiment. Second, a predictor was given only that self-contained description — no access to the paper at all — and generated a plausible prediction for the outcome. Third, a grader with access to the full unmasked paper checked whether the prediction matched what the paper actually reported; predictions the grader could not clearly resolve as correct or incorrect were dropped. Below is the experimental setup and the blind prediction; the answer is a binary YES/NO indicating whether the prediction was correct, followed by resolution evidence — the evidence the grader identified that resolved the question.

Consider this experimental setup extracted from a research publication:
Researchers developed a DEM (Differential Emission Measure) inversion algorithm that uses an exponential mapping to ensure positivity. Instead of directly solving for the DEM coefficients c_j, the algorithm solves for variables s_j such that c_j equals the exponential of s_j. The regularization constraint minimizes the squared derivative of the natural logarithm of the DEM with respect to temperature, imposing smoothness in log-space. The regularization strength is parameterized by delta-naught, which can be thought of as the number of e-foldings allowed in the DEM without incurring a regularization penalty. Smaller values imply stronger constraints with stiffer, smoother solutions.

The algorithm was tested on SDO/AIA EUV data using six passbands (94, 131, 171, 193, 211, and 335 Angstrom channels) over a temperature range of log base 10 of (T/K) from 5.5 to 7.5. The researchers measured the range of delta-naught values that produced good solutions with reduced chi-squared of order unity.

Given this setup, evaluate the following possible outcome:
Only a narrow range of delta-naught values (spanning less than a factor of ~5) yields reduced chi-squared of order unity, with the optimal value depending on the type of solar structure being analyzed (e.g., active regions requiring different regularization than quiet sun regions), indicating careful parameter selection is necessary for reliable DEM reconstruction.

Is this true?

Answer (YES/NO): NO